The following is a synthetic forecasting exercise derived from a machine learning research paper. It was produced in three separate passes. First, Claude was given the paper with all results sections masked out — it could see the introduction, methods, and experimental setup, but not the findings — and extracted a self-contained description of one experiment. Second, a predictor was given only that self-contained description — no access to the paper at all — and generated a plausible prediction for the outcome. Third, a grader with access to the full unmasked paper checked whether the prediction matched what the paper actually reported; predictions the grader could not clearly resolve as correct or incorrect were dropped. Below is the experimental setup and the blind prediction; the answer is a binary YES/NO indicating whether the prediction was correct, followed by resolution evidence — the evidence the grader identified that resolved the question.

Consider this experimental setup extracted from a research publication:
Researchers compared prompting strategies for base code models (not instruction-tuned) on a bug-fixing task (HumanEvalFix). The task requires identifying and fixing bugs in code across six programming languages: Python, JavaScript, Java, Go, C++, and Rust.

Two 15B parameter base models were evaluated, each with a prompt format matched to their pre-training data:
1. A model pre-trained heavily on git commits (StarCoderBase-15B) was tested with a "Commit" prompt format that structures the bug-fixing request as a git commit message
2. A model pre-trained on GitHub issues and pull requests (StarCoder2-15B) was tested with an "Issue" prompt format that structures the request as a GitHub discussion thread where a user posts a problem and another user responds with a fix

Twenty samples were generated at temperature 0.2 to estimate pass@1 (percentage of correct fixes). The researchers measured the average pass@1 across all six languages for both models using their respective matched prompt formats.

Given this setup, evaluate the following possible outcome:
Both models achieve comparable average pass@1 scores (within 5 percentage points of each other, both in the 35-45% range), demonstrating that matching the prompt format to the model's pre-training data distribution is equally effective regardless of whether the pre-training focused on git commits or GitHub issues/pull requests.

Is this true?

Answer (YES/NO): NO